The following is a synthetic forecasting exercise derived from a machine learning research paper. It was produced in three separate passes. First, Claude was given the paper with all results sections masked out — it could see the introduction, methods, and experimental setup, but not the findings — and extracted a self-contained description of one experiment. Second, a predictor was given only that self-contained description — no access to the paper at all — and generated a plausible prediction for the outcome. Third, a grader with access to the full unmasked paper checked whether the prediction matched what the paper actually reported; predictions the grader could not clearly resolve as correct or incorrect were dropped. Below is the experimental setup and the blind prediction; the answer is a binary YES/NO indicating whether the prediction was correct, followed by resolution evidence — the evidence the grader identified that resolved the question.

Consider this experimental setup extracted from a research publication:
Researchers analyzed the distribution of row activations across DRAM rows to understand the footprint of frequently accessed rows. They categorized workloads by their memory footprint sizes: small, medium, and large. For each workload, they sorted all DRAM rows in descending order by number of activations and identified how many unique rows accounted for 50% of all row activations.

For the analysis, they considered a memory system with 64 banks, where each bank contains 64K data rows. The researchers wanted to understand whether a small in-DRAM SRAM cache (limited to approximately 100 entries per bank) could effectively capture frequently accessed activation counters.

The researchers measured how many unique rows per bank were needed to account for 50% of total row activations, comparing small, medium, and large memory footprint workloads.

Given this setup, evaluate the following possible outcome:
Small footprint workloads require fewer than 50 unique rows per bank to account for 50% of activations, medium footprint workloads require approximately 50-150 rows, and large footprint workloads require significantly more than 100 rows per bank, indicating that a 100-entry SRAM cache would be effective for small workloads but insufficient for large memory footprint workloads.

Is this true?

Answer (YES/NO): NO